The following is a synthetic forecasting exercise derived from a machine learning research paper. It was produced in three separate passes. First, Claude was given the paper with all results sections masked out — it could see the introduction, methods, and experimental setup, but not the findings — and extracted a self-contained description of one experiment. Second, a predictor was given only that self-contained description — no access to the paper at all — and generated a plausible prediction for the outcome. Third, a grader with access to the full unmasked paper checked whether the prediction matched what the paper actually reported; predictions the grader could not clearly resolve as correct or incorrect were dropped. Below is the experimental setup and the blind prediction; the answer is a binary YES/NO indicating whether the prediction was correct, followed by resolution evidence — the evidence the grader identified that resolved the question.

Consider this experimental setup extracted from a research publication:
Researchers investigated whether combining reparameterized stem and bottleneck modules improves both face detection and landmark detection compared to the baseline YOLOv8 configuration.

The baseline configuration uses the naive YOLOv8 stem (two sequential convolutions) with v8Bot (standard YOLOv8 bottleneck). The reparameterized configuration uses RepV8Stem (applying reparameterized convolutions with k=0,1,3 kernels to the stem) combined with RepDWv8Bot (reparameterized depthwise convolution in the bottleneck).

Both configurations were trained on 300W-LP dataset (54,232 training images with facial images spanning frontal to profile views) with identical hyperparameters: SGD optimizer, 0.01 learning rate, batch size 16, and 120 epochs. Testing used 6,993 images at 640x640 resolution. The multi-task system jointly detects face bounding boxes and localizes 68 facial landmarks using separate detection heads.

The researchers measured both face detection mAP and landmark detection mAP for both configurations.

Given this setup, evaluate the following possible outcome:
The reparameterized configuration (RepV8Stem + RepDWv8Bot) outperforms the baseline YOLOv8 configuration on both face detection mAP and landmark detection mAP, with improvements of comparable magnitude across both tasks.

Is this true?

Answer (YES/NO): NO